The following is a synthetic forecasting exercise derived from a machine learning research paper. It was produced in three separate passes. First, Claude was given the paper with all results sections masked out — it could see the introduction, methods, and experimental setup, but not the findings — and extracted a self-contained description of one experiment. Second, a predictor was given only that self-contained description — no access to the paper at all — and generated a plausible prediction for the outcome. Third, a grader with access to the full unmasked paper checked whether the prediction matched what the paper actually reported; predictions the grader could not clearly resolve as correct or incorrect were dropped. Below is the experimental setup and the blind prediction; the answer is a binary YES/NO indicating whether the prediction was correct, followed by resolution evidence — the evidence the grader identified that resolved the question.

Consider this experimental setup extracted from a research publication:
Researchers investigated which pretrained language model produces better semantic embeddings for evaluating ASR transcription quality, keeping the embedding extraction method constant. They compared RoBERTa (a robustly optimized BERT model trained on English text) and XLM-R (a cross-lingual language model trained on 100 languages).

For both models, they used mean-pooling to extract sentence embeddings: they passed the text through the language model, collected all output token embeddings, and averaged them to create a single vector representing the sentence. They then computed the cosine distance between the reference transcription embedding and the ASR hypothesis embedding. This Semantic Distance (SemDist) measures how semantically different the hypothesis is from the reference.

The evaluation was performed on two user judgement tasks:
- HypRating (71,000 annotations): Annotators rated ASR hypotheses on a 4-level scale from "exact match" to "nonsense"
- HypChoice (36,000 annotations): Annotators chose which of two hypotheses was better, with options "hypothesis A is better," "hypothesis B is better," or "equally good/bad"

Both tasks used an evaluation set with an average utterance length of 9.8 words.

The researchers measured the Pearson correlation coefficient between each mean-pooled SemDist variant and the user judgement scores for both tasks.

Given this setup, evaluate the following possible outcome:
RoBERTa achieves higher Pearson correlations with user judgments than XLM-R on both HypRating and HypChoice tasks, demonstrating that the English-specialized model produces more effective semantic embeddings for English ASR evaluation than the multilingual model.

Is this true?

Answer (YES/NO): NO